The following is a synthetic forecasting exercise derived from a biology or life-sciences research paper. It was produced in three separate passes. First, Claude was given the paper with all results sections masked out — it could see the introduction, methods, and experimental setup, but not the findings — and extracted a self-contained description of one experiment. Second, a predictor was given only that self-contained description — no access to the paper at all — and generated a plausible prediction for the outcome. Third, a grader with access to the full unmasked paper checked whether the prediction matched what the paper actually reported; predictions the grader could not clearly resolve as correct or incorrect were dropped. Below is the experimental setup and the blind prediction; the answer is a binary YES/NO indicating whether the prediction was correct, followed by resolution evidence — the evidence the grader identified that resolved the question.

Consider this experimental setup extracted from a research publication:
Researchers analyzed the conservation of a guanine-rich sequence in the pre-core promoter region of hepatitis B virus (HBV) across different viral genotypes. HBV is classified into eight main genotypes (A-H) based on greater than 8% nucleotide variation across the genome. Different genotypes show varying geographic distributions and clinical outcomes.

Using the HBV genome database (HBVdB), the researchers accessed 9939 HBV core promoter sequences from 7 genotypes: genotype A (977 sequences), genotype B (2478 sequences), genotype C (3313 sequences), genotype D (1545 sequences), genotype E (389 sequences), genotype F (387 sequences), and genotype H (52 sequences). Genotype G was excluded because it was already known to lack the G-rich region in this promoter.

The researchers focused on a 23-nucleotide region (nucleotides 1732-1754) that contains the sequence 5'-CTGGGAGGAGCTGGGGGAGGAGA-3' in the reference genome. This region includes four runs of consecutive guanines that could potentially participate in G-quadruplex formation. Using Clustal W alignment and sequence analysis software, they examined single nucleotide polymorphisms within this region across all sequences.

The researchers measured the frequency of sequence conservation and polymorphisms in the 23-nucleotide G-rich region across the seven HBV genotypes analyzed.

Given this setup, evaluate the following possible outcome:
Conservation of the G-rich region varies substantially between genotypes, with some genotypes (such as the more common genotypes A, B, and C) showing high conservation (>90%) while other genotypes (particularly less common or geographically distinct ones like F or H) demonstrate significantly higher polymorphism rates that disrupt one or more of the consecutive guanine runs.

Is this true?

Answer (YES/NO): NO